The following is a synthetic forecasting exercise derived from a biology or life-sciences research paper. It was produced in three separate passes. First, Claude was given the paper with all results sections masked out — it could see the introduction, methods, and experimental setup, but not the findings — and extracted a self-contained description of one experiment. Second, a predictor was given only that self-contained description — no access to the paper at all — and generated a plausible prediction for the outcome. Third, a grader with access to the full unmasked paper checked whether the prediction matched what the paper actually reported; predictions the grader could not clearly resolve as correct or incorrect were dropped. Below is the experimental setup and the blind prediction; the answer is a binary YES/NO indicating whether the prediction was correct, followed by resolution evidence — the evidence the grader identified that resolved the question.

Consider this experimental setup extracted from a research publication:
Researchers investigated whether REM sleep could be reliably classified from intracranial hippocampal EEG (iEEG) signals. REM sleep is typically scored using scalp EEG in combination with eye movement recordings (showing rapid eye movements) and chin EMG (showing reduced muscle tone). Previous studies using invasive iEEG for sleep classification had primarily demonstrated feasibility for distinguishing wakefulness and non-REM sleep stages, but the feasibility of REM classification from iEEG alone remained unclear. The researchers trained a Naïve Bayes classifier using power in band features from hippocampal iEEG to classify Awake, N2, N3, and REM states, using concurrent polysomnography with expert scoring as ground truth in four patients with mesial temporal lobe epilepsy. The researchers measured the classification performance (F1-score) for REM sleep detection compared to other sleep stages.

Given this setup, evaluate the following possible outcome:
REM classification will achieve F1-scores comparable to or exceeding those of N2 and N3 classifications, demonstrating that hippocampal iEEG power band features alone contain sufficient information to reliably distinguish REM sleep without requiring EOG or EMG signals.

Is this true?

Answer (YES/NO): NO